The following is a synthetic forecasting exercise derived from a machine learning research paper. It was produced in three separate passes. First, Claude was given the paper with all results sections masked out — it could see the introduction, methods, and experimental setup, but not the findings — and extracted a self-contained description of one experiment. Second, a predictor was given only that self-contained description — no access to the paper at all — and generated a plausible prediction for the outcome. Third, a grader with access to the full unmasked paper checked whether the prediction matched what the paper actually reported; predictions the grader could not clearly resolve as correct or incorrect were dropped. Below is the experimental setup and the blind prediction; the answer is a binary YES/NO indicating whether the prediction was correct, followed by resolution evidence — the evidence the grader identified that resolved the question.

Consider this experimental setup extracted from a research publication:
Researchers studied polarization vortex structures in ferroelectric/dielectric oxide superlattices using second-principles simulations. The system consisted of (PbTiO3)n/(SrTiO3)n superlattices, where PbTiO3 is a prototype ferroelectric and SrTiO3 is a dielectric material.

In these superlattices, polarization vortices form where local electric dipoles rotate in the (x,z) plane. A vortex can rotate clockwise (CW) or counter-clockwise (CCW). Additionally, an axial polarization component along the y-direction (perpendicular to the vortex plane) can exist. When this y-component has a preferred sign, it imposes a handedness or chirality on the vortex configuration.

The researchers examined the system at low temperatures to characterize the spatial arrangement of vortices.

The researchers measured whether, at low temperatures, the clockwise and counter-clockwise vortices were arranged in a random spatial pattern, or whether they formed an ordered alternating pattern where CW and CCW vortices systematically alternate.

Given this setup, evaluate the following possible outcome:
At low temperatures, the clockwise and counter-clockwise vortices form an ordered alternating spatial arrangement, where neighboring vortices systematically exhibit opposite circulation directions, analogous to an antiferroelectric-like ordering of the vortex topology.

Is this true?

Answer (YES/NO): YES